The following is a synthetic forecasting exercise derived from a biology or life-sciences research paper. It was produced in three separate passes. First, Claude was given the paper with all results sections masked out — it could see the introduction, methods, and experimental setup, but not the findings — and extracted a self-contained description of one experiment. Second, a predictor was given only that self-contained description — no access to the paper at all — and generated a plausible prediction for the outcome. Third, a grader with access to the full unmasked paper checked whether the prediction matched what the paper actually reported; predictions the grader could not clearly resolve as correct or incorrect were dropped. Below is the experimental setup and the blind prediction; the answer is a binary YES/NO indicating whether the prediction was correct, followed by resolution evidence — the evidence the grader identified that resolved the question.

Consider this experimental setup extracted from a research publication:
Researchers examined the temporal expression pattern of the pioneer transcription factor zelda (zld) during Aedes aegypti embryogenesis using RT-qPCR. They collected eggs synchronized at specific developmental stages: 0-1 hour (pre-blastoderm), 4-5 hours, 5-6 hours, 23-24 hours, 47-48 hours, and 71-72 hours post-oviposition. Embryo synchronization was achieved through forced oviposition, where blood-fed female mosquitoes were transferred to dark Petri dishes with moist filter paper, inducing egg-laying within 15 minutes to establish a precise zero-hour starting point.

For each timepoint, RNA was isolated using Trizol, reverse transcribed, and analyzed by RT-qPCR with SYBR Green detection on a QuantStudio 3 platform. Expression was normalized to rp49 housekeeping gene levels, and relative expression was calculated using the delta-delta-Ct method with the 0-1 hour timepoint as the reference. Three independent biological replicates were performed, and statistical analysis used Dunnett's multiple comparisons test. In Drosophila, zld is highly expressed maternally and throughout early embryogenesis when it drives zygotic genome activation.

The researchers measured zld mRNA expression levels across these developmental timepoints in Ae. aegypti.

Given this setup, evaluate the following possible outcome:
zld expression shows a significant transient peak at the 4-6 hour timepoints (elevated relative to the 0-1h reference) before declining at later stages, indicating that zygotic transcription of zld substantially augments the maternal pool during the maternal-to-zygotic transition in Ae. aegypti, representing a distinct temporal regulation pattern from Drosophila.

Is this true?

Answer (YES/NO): NO